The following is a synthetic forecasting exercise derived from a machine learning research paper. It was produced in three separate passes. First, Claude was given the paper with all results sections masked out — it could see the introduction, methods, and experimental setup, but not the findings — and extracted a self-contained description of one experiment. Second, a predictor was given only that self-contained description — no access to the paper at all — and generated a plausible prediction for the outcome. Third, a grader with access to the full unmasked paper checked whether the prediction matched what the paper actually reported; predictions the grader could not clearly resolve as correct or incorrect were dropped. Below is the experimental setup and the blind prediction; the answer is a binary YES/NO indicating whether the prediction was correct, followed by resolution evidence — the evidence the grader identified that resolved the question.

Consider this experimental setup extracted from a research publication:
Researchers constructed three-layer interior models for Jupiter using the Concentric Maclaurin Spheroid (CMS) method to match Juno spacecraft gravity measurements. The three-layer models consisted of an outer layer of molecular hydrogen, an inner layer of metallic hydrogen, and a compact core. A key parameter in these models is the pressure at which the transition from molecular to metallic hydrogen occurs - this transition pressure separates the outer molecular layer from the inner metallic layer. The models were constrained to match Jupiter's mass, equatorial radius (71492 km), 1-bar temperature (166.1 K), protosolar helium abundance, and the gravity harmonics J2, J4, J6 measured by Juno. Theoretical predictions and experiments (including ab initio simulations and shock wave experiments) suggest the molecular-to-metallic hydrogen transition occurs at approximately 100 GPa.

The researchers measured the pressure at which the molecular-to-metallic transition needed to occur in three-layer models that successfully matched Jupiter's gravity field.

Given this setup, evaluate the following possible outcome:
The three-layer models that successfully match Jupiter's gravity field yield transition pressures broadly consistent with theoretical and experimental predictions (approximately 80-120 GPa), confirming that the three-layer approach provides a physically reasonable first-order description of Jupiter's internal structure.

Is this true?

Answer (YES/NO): NO